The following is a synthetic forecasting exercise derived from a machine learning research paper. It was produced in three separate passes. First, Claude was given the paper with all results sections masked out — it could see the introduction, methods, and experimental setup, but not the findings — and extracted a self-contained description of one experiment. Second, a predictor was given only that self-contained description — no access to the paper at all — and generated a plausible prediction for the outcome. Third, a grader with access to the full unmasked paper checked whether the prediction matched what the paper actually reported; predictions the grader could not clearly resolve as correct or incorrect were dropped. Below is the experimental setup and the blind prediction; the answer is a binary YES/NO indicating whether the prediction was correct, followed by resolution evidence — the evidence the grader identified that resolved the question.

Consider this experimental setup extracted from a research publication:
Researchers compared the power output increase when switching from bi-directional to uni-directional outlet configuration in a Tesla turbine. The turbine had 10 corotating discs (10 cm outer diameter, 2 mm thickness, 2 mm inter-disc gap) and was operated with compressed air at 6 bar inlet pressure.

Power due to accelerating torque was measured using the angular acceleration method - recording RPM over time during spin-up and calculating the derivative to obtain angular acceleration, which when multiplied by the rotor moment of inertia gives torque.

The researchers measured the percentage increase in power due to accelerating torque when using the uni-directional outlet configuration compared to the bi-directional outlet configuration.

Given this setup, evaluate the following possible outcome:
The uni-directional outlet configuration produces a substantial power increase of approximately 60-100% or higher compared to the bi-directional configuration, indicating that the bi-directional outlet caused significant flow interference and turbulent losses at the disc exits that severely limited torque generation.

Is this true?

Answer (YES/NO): NO